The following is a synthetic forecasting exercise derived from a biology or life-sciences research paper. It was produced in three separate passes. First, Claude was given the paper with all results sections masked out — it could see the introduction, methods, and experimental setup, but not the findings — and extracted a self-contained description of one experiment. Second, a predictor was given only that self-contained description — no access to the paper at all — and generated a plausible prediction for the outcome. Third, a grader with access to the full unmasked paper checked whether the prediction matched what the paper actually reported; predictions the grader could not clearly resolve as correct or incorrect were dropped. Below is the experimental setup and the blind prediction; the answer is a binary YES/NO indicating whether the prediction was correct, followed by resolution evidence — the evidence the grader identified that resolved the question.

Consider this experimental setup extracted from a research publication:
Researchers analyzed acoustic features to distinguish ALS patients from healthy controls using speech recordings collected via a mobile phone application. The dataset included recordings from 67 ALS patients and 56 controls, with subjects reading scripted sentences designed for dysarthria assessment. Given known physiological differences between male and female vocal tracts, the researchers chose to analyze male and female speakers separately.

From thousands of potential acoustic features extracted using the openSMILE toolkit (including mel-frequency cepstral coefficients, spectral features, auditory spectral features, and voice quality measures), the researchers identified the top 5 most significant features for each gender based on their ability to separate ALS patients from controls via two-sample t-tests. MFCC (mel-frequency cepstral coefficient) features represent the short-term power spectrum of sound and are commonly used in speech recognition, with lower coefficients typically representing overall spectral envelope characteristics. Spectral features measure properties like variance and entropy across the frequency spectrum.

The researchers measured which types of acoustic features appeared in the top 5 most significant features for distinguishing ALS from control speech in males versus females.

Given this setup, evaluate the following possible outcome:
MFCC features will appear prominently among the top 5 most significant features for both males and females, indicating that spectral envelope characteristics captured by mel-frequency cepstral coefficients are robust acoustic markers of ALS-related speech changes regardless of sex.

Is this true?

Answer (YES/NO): NO